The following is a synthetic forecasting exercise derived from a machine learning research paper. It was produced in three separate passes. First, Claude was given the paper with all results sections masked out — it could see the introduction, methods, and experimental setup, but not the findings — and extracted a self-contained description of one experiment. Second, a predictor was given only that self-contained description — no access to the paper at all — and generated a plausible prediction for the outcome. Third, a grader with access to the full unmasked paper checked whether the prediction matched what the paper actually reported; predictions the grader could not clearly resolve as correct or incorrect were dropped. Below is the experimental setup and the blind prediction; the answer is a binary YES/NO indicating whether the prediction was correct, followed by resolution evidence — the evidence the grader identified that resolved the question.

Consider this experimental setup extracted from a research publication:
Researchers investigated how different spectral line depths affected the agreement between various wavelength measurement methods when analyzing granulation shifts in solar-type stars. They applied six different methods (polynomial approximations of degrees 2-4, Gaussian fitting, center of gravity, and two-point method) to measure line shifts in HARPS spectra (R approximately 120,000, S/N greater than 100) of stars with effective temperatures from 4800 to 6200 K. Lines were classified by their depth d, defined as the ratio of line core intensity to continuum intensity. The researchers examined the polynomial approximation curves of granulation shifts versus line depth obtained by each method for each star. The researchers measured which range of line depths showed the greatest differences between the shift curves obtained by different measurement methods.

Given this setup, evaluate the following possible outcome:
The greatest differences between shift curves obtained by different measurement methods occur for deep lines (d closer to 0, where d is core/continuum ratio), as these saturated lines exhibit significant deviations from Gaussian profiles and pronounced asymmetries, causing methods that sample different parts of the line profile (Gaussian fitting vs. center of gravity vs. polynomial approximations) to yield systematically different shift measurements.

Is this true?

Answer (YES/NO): NO